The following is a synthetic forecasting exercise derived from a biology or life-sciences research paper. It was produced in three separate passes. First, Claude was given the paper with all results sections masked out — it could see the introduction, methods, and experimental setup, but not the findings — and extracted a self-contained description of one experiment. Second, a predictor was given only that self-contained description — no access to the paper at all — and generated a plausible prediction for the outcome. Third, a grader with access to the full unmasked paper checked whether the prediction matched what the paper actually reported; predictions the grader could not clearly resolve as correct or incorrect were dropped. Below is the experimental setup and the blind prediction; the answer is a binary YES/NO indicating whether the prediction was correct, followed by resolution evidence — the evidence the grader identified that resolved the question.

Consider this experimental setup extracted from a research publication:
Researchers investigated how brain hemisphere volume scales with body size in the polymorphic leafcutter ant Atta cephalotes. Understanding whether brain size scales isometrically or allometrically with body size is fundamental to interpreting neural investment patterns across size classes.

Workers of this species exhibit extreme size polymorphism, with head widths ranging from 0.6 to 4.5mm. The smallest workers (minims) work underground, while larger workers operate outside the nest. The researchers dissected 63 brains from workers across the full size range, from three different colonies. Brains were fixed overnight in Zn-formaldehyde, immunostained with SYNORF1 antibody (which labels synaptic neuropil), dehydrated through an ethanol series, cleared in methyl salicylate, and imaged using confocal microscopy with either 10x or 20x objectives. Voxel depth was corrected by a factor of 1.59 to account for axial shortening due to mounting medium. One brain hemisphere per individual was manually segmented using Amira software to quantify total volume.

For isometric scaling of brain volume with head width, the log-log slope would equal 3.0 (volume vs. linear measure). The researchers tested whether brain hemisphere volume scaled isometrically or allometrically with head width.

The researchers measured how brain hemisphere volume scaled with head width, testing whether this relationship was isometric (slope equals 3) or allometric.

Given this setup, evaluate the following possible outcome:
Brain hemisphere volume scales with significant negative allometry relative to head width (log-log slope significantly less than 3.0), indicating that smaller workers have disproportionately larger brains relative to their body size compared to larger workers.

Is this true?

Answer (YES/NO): YES